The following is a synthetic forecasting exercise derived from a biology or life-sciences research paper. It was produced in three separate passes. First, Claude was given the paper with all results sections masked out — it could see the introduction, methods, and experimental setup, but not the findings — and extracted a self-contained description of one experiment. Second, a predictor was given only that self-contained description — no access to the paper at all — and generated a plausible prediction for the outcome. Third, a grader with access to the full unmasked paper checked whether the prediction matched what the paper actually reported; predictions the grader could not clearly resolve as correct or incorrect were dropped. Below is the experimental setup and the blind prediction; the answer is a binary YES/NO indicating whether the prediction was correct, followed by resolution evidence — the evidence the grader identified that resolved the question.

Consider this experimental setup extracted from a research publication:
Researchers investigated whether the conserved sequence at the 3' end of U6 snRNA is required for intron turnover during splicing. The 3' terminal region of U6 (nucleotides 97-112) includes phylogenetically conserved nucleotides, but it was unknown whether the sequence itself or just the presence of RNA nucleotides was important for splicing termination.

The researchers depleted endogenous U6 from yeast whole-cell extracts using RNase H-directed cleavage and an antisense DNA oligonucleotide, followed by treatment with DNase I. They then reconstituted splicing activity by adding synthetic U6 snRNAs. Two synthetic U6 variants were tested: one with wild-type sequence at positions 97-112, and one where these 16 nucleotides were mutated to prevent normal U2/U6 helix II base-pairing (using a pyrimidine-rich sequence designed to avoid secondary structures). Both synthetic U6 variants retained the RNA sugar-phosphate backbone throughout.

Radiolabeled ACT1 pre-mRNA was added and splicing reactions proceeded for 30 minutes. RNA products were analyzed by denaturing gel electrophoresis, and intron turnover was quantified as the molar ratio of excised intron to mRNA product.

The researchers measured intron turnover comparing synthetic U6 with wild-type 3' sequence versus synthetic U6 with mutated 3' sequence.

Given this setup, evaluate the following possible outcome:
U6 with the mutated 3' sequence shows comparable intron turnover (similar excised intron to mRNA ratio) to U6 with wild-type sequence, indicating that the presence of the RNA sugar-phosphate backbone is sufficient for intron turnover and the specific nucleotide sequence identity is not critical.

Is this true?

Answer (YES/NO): YES